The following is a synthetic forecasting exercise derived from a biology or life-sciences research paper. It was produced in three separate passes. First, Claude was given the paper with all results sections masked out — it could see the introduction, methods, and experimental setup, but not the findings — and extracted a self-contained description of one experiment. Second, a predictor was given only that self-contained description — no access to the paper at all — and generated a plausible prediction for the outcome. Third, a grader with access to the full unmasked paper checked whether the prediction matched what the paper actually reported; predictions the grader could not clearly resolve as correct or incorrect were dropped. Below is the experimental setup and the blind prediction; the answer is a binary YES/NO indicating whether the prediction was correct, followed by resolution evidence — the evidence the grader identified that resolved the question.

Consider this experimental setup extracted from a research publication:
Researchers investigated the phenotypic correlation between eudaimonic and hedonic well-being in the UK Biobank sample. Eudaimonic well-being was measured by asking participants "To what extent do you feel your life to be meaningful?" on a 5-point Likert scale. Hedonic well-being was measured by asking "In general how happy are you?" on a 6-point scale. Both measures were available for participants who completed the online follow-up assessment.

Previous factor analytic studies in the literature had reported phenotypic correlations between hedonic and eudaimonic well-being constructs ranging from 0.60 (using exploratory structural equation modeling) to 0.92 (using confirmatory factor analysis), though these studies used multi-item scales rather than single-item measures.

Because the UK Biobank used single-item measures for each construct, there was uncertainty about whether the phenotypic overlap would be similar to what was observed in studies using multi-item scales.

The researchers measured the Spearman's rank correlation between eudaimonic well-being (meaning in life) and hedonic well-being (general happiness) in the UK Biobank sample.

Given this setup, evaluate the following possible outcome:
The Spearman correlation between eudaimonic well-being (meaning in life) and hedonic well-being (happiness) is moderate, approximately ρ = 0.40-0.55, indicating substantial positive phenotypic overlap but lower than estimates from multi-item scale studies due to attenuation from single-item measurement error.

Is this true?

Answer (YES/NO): YES